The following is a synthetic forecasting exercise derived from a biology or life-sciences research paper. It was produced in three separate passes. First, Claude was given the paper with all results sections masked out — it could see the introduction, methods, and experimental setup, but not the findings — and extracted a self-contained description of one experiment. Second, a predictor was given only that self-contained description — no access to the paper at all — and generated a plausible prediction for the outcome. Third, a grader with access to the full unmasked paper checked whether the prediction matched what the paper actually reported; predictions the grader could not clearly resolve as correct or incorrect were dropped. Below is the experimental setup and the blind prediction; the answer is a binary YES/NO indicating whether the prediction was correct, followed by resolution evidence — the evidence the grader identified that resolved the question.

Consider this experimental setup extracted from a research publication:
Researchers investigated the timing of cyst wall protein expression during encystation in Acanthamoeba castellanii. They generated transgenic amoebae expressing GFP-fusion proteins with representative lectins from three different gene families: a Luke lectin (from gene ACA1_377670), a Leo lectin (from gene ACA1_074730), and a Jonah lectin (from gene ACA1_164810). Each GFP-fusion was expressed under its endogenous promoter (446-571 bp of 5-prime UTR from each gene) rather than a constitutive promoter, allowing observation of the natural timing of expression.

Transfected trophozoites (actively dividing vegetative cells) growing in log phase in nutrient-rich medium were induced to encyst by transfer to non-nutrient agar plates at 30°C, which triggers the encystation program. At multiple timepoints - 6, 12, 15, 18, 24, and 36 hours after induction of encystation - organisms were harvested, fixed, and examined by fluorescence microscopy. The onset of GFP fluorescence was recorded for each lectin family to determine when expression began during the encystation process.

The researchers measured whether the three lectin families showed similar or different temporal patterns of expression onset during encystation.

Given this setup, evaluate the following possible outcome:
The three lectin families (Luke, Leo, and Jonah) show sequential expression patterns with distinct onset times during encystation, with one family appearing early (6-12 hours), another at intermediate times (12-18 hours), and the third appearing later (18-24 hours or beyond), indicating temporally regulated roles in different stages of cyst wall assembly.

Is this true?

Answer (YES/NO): NO